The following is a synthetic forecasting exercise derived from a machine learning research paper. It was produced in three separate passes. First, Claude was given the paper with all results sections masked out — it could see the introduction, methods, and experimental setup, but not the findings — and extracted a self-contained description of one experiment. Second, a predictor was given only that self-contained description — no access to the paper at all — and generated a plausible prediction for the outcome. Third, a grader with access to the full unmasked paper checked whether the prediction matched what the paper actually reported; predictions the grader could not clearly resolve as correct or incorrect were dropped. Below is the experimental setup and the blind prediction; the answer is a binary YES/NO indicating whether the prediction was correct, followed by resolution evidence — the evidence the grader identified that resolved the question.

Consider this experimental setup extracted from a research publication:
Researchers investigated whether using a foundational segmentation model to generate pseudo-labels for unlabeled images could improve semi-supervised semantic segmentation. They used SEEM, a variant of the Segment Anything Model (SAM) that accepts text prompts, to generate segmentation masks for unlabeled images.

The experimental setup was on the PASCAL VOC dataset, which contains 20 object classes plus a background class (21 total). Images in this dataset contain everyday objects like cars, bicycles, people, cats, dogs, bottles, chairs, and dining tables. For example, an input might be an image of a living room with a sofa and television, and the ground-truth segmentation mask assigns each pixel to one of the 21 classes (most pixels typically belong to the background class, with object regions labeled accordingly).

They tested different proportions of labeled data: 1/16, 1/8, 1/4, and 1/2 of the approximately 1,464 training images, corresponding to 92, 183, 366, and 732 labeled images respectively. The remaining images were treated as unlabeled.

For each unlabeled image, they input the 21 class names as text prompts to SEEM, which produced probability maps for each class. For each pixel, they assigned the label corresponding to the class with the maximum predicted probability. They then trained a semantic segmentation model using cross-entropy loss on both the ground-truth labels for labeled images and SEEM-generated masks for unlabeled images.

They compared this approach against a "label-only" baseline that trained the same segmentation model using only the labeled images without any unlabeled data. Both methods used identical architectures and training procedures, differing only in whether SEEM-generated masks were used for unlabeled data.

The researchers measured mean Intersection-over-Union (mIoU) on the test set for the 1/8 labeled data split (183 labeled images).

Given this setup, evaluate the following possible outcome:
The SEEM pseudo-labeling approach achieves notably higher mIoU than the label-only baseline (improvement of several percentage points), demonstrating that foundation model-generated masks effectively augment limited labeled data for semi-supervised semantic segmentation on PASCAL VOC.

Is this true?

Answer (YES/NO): NO